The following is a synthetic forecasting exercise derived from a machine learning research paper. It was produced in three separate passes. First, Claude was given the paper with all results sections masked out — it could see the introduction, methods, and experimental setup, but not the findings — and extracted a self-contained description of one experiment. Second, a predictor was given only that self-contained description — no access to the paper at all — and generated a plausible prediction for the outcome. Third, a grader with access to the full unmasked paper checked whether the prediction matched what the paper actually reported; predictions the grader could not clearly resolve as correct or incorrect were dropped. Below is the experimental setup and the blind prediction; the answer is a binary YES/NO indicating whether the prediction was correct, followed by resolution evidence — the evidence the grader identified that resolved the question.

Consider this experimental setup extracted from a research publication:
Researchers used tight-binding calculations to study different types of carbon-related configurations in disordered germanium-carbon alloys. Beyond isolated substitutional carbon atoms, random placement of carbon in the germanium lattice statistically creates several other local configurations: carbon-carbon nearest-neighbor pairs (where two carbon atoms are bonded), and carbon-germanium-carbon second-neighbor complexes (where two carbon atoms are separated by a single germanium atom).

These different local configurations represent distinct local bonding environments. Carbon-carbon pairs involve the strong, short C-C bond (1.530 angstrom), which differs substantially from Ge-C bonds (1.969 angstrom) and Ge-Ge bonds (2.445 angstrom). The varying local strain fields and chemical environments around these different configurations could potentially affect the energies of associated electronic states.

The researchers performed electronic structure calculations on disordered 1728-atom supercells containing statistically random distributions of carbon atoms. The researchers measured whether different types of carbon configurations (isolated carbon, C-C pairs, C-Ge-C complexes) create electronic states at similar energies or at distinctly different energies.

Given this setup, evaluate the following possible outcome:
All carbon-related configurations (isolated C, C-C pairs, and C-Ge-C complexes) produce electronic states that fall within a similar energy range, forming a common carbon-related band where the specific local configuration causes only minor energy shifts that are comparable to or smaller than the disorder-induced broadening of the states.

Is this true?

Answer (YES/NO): NO